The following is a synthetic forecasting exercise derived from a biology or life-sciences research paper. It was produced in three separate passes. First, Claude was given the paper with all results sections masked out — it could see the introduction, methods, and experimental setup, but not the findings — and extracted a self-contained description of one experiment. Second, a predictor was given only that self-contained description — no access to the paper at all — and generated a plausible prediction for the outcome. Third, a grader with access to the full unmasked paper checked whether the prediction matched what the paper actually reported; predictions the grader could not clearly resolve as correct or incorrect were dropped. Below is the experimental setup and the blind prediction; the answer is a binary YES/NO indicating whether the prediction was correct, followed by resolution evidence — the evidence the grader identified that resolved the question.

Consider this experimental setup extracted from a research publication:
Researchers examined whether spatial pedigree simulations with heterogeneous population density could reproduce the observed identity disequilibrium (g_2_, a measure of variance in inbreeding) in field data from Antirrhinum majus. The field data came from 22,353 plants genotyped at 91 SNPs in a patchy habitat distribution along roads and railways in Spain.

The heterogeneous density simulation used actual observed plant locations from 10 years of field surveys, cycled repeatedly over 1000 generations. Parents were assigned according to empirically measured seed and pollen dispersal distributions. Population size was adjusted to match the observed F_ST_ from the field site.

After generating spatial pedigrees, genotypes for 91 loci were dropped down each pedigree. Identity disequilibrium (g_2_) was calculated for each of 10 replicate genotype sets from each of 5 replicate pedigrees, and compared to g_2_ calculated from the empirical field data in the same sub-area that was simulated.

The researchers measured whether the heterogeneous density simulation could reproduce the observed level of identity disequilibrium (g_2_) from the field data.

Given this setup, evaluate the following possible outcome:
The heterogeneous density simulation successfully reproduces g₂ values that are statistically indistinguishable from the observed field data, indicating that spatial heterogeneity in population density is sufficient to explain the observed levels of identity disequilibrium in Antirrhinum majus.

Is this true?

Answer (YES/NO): YES